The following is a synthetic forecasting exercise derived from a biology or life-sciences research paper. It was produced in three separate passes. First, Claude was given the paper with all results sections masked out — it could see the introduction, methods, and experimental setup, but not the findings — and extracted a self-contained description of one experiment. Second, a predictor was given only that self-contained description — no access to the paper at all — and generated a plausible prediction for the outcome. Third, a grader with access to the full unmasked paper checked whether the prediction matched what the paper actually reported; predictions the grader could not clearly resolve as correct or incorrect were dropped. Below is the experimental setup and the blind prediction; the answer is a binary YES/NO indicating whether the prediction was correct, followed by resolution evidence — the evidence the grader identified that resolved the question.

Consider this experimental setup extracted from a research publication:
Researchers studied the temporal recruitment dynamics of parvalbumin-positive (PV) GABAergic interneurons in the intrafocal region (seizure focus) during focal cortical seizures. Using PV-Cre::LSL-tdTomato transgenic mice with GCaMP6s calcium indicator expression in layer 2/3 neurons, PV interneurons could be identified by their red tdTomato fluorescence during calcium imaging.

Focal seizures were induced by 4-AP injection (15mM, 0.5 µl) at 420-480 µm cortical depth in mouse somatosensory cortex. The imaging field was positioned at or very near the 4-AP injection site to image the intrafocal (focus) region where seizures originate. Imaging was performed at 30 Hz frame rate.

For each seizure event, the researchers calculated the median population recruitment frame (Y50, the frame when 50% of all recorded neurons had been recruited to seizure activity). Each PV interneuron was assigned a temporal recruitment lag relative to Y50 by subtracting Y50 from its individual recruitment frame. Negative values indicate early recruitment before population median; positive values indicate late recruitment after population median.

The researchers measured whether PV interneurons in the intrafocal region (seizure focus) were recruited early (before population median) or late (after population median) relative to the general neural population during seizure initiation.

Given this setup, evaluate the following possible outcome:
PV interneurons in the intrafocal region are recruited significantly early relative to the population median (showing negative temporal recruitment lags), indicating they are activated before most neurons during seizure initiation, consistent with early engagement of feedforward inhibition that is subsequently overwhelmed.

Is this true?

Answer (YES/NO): NO